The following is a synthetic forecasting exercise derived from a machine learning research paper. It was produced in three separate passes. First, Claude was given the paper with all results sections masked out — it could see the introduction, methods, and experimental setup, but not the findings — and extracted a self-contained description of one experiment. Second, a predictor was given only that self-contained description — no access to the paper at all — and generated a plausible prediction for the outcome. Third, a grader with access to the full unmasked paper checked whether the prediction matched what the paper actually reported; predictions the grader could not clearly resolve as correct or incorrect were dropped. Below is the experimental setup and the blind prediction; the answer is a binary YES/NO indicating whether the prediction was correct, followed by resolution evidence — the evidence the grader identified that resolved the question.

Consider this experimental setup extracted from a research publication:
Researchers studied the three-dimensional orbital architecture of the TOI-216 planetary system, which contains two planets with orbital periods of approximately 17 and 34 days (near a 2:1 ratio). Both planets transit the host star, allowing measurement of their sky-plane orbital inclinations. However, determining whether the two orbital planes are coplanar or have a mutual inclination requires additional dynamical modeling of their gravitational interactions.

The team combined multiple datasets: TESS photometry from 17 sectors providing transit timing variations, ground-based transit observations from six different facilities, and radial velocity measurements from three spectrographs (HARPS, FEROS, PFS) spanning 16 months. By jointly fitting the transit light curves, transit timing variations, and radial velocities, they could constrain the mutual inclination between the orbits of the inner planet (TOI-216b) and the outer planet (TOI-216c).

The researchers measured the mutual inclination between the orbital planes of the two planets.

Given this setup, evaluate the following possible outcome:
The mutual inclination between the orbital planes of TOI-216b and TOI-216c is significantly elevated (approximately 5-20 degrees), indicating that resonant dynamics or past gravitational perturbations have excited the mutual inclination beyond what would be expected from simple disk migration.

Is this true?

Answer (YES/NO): NO